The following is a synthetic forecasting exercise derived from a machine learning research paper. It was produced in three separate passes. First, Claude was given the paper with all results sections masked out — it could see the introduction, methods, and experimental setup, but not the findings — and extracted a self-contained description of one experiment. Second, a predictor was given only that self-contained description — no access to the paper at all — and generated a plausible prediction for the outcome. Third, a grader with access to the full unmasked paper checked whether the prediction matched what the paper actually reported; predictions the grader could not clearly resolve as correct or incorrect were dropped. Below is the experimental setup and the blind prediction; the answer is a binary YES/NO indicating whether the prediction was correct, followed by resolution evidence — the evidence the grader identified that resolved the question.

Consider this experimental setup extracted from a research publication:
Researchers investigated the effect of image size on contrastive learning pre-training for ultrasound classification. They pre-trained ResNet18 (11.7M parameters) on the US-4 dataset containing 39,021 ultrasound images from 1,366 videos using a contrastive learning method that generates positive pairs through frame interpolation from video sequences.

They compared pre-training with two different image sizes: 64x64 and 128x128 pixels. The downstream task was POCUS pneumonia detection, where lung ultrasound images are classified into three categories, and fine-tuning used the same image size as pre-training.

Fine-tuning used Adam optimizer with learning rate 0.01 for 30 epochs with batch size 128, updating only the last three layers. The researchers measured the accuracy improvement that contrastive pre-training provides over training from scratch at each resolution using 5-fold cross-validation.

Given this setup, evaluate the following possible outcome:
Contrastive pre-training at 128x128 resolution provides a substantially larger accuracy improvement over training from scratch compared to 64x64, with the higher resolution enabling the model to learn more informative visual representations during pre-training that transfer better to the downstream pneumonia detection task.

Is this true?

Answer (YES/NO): YES